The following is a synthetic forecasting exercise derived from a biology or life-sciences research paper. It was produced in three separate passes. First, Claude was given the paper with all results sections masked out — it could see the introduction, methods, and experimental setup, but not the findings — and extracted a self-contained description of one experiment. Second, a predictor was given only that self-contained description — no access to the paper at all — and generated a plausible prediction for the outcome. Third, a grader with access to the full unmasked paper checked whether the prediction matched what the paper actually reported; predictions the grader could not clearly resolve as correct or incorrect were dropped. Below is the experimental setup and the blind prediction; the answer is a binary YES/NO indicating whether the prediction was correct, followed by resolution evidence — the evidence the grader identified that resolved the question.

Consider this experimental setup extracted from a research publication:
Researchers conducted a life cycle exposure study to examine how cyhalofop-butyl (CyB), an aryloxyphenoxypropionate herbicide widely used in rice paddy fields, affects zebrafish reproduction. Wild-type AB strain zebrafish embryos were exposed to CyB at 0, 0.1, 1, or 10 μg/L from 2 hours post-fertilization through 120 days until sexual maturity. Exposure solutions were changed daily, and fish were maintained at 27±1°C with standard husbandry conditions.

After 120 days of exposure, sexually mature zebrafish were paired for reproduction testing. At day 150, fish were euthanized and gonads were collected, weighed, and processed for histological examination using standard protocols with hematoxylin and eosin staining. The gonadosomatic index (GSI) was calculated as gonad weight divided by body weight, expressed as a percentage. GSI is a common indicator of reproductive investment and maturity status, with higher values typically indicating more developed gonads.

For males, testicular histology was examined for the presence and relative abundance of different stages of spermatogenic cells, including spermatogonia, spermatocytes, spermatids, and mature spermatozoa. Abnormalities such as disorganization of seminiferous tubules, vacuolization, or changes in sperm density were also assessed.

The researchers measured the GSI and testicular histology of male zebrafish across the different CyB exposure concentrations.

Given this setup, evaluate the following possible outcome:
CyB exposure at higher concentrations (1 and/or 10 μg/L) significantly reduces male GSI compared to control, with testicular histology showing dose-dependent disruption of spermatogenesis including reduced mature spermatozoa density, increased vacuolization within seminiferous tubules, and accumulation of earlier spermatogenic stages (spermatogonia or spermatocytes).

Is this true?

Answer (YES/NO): NO